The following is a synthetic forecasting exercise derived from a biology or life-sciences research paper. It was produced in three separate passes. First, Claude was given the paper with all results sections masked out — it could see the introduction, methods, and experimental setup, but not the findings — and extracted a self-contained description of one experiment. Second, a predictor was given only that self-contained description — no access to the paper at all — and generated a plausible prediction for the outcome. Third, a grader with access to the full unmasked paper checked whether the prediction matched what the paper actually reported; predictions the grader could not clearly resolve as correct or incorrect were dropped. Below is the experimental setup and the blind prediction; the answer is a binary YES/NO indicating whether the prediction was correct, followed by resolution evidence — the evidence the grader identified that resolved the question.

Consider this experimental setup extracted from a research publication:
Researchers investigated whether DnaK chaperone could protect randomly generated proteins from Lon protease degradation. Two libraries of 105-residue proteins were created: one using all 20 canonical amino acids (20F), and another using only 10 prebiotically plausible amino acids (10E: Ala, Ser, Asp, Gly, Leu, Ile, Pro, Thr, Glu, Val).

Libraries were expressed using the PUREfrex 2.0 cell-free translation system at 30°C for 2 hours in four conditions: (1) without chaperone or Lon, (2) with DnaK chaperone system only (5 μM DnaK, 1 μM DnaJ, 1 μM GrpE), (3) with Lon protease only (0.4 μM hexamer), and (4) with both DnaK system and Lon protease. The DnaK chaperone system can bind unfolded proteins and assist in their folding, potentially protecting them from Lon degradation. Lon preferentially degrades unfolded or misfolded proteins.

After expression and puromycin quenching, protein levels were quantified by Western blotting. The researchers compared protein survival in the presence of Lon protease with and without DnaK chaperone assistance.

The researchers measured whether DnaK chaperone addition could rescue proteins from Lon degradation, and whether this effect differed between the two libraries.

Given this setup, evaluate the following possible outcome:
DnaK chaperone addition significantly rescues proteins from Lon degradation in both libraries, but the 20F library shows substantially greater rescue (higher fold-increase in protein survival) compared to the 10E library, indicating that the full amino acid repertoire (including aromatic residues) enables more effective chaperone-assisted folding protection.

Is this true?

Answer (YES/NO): NO